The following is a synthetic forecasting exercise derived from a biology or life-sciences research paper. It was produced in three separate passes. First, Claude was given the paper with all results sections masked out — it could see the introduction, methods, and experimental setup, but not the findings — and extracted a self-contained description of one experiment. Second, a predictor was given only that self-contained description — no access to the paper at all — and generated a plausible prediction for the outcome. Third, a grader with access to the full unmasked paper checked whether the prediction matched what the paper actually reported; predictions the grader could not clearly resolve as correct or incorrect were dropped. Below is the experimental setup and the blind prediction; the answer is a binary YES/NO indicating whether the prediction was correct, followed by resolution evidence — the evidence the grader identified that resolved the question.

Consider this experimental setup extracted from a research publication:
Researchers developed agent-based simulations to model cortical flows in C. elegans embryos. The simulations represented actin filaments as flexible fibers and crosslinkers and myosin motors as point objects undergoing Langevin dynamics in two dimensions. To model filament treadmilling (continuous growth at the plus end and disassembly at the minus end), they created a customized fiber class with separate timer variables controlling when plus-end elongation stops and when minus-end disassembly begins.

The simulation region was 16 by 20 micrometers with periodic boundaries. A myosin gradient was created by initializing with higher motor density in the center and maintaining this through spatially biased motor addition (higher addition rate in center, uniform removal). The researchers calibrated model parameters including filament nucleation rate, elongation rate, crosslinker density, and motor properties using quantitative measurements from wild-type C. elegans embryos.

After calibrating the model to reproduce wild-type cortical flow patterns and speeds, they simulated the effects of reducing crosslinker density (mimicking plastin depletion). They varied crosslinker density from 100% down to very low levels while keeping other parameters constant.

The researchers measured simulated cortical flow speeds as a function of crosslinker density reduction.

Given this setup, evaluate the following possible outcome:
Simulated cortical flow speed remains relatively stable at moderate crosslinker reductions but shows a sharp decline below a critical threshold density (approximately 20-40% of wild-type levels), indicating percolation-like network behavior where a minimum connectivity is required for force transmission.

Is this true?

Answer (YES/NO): NO